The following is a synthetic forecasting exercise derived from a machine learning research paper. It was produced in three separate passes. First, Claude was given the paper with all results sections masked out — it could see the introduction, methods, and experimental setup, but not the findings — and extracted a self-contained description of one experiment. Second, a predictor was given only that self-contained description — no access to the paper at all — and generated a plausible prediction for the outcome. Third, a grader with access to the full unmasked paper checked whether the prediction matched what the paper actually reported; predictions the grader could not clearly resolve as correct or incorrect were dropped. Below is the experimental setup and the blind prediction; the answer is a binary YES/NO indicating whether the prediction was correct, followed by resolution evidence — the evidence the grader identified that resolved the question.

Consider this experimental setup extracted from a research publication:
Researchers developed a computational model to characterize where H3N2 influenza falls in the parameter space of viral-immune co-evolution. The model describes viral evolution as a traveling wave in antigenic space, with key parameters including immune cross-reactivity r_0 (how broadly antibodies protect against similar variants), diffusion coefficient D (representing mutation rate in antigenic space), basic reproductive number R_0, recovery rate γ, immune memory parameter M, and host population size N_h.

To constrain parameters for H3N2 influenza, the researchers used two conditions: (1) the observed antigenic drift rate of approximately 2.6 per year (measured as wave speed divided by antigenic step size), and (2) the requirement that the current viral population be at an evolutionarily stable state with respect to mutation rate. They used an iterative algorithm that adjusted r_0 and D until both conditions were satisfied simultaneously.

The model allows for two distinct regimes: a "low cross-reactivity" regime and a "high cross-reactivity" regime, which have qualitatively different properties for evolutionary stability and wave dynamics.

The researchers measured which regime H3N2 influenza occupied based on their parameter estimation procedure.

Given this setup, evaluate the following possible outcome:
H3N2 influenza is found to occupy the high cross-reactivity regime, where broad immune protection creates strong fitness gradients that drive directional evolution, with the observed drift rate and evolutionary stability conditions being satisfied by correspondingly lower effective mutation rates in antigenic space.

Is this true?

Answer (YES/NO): YES